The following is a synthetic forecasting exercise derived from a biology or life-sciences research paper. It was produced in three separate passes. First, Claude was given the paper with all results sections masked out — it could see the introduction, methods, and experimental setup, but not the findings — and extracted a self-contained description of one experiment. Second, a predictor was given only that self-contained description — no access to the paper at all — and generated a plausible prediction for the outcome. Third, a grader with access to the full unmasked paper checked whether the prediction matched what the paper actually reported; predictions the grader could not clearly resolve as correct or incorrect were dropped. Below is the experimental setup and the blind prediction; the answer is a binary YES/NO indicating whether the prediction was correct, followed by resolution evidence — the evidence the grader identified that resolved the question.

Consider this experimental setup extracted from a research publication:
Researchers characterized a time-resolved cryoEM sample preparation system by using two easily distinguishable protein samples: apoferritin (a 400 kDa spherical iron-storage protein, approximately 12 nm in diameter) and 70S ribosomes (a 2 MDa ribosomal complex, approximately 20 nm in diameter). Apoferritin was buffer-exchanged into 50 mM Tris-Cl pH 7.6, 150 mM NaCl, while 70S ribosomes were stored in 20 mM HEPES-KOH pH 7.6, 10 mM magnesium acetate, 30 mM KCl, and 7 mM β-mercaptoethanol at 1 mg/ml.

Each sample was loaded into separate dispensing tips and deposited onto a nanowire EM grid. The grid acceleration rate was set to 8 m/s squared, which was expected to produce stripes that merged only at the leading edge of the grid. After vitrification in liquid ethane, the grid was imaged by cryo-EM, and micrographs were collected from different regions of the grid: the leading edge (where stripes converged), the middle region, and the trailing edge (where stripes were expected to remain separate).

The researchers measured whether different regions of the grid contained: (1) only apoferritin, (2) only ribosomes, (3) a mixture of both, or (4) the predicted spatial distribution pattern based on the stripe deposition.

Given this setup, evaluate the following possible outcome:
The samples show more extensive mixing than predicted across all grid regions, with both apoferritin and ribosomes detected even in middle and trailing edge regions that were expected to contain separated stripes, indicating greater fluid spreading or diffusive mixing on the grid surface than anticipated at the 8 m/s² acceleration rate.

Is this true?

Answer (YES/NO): NO